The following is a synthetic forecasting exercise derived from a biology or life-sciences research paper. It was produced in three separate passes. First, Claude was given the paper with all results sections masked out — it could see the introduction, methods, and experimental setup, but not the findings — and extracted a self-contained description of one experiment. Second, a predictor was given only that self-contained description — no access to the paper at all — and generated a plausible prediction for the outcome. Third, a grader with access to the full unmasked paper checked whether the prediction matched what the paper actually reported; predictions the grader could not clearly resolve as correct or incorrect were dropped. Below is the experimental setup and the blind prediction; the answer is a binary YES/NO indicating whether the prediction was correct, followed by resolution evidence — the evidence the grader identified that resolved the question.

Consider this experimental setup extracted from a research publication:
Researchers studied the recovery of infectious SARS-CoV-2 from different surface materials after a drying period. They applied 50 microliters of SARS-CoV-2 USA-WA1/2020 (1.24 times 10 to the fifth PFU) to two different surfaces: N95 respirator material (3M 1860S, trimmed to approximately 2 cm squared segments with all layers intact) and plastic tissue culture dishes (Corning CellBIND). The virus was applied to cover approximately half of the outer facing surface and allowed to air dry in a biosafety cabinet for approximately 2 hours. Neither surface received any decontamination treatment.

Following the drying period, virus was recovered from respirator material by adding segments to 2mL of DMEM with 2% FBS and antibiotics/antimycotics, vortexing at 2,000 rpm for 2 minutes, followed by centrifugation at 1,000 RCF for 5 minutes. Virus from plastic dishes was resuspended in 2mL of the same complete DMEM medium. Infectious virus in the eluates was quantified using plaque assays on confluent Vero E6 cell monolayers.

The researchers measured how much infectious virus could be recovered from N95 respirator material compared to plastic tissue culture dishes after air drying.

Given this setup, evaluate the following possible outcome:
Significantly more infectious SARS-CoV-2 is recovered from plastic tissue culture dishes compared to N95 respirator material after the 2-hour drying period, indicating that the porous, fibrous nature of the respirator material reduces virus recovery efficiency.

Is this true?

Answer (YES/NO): NO